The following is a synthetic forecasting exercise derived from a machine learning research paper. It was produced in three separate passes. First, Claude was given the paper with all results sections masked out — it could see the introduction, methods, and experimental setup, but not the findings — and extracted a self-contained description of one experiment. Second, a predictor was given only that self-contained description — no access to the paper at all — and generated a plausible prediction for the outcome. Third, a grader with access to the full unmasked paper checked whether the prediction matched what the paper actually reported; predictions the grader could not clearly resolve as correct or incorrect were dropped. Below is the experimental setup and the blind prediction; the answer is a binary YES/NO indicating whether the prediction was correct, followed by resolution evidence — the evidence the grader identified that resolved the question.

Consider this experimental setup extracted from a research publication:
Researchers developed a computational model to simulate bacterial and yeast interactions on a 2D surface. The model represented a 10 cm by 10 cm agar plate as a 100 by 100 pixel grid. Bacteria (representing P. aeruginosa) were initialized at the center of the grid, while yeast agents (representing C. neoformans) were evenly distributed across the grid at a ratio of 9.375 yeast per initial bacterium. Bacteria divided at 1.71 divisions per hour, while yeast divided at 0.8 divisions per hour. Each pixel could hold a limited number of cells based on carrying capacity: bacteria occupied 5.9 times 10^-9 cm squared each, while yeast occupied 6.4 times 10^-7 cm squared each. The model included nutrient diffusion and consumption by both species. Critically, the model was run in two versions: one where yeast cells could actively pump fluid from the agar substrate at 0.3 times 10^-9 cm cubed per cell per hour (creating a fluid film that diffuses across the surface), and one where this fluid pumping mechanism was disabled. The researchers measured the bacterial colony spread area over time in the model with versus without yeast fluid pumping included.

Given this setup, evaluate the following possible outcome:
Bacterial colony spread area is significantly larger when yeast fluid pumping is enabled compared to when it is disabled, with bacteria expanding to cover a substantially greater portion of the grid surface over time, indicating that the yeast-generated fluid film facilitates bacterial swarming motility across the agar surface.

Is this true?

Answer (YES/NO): NO